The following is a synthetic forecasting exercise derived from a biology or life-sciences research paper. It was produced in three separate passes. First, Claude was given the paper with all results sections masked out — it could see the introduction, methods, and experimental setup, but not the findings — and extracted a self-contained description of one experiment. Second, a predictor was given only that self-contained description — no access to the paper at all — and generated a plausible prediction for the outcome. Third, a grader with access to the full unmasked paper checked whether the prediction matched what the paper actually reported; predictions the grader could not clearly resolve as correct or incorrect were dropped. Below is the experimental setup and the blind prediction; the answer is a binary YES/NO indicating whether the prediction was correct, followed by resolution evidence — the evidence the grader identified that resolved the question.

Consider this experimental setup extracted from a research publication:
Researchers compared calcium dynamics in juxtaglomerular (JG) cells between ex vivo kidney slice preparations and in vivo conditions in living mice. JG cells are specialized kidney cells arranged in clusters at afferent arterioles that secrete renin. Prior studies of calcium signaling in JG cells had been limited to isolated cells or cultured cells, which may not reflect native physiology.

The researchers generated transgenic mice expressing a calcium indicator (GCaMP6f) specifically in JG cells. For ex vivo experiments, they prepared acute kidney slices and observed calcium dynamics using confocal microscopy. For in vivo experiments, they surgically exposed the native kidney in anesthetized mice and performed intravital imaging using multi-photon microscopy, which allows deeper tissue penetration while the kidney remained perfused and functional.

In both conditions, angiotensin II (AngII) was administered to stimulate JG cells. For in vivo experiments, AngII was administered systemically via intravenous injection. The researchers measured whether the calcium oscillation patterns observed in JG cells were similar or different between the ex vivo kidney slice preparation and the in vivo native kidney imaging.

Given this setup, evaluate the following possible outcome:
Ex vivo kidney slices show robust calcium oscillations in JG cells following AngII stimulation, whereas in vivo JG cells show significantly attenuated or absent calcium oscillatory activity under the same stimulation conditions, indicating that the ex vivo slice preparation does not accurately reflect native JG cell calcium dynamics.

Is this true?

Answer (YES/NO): NO